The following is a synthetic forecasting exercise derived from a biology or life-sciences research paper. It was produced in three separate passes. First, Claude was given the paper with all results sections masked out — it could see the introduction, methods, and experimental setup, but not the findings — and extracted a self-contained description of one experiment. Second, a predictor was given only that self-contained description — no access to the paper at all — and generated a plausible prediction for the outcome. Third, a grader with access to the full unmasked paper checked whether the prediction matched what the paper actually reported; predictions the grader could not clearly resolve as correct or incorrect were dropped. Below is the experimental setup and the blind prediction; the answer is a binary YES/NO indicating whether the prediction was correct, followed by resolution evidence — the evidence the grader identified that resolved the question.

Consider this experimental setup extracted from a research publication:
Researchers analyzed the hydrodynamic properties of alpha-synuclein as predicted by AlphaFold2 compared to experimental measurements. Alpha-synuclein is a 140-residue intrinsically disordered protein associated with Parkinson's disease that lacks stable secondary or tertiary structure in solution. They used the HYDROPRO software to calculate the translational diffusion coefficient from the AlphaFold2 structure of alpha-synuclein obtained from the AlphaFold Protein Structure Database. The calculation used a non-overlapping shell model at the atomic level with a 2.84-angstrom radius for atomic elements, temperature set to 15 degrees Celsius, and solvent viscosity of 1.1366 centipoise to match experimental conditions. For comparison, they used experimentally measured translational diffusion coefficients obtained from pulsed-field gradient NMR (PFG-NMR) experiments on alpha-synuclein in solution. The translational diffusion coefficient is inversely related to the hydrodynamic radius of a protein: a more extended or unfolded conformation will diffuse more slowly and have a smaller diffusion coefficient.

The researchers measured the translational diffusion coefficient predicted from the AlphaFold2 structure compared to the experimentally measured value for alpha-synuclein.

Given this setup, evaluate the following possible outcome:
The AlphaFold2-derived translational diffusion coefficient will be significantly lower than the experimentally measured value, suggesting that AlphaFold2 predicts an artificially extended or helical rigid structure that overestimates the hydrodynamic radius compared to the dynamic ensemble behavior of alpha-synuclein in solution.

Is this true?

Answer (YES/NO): YES